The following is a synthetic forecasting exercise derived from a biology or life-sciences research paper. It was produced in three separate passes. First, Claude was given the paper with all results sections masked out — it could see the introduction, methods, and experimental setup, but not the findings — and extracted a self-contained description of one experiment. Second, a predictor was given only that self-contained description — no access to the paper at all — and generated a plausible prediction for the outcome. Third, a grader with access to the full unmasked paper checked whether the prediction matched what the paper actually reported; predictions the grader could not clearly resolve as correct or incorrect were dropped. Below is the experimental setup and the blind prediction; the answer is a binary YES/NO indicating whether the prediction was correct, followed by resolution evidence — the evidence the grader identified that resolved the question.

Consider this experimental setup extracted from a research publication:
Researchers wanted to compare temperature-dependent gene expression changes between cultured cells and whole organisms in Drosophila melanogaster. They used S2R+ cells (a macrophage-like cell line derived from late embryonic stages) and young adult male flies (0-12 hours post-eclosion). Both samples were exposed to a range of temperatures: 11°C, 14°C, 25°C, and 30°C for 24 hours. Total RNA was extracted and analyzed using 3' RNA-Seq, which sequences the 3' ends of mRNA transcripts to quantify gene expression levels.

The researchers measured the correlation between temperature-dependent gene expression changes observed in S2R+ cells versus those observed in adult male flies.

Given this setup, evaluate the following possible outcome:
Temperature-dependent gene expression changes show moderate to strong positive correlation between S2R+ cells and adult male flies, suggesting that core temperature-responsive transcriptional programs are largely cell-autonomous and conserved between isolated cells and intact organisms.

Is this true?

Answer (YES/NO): NO